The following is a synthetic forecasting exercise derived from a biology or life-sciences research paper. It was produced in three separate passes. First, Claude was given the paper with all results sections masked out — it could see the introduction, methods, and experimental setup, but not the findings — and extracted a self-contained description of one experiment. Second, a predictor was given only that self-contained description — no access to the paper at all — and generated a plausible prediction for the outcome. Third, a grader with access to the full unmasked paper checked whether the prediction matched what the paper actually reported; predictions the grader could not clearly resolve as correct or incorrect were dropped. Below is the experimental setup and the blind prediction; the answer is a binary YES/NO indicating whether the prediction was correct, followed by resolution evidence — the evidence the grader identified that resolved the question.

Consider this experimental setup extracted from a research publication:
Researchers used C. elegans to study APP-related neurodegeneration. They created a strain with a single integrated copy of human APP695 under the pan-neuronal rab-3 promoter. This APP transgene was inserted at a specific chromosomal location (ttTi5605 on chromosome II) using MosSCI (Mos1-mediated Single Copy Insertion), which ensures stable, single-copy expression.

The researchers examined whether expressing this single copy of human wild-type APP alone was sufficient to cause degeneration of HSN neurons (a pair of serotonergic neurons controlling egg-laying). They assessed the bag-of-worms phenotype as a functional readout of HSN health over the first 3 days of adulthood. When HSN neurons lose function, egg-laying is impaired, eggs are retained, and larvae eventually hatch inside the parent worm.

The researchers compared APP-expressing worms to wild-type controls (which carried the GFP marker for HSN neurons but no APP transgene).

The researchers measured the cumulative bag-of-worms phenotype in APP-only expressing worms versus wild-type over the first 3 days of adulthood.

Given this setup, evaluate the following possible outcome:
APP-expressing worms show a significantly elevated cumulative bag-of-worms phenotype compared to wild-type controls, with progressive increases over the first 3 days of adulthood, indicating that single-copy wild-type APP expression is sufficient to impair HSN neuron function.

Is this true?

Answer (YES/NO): NO